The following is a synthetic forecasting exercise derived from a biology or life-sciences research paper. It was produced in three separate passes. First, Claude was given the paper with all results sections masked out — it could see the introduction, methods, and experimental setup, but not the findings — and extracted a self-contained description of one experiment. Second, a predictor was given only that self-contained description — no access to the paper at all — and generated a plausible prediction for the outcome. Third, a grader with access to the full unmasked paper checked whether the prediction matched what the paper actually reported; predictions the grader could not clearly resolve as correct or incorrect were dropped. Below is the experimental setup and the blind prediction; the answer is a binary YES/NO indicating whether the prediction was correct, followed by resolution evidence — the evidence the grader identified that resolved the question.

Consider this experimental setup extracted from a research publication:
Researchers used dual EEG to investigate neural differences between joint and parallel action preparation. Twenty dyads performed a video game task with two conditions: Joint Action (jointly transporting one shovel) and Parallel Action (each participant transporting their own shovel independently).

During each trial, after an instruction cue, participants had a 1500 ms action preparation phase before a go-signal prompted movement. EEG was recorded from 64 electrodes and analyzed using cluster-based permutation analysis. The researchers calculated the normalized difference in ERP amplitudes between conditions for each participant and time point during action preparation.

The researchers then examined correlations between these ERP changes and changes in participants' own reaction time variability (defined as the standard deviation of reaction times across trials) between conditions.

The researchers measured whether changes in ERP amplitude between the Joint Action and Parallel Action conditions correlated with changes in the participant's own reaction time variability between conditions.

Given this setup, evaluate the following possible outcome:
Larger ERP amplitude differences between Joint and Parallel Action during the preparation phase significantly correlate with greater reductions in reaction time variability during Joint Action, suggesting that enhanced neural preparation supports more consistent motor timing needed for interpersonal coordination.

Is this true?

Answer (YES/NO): NO